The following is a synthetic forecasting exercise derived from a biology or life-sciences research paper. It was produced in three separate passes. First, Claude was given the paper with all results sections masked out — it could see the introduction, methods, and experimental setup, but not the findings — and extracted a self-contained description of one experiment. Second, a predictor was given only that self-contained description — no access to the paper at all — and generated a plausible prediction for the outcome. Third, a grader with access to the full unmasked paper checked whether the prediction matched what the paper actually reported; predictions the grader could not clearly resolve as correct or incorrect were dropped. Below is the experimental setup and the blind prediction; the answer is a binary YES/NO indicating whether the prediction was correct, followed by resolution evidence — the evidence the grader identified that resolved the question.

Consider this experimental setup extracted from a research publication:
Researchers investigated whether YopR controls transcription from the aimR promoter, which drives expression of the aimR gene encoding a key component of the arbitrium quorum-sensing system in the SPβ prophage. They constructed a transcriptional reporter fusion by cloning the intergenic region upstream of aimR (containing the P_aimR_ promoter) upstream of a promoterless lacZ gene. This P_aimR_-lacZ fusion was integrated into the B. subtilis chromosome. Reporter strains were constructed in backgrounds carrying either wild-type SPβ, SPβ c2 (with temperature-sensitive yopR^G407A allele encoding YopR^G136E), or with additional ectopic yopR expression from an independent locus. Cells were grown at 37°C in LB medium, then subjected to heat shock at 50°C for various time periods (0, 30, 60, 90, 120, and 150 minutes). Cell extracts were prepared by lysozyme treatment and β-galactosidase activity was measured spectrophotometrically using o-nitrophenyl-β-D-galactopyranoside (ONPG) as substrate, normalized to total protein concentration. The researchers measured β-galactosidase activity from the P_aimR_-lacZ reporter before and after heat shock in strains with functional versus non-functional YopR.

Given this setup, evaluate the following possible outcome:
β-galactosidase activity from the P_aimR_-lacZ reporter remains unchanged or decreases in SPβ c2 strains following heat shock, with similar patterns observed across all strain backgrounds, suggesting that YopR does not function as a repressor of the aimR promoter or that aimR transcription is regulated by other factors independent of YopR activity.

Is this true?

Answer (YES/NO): NO